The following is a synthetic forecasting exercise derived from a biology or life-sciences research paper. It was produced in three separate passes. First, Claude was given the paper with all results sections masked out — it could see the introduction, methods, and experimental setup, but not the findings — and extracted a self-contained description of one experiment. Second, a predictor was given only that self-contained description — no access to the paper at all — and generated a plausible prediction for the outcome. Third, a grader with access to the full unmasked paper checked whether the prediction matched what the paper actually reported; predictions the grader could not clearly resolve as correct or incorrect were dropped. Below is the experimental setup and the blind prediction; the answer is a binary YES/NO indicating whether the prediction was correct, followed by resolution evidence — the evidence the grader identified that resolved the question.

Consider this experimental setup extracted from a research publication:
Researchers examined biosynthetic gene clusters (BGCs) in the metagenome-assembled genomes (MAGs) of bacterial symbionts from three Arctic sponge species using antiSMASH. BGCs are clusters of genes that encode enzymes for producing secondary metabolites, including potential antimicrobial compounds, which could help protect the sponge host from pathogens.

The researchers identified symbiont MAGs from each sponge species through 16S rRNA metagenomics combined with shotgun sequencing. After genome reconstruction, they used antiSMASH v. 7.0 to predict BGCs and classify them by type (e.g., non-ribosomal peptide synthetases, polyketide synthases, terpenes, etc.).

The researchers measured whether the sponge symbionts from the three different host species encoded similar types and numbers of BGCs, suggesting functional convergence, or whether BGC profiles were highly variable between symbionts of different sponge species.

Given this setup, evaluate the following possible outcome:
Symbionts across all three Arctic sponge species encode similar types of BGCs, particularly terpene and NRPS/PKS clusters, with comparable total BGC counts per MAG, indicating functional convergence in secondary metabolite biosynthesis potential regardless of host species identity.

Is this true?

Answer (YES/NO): NO